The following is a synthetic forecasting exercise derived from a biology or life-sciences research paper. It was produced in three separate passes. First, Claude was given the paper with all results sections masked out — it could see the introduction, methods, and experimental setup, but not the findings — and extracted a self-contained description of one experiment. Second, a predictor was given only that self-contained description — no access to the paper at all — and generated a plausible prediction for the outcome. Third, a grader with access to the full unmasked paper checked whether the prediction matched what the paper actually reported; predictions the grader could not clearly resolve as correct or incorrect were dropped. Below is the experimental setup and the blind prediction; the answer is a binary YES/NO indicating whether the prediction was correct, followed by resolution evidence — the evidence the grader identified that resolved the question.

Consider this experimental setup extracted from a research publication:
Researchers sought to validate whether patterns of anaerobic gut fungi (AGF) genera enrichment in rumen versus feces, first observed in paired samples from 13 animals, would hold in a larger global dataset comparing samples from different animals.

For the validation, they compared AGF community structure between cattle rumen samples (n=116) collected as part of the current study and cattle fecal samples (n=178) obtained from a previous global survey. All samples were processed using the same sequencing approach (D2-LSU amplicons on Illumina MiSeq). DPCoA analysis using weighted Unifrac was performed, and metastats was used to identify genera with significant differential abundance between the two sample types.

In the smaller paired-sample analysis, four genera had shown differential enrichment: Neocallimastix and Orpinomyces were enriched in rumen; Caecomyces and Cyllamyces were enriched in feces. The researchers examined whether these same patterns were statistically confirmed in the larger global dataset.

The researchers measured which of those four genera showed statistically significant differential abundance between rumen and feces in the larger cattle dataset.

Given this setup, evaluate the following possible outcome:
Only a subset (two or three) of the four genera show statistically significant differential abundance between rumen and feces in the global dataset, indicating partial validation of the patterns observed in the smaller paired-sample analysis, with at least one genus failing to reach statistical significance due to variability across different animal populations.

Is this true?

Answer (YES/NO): YES